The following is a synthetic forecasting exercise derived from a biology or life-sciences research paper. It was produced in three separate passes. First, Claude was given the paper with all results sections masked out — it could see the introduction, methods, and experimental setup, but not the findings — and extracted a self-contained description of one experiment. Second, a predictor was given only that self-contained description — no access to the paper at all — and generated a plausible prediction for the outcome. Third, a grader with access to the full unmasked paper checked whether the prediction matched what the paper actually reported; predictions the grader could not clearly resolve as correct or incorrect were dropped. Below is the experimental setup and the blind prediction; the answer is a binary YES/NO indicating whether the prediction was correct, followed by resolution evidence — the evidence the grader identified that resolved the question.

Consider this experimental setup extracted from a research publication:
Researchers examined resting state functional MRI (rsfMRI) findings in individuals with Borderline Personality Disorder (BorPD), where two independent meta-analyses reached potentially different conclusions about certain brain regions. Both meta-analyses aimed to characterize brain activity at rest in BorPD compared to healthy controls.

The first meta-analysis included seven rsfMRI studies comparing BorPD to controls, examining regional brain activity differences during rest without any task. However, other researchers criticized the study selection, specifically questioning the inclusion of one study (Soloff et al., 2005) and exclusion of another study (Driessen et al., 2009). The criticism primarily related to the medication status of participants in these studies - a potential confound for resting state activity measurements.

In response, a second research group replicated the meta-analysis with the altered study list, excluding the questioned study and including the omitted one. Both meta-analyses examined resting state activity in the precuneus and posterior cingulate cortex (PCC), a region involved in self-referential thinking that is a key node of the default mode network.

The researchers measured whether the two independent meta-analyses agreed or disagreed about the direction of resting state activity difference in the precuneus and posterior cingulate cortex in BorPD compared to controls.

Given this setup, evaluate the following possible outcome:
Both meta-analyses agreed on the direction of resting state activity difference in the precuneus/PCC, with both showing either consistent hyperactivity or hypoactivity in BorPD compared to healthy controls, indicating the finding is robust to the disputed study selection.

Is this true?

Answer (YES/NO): NO